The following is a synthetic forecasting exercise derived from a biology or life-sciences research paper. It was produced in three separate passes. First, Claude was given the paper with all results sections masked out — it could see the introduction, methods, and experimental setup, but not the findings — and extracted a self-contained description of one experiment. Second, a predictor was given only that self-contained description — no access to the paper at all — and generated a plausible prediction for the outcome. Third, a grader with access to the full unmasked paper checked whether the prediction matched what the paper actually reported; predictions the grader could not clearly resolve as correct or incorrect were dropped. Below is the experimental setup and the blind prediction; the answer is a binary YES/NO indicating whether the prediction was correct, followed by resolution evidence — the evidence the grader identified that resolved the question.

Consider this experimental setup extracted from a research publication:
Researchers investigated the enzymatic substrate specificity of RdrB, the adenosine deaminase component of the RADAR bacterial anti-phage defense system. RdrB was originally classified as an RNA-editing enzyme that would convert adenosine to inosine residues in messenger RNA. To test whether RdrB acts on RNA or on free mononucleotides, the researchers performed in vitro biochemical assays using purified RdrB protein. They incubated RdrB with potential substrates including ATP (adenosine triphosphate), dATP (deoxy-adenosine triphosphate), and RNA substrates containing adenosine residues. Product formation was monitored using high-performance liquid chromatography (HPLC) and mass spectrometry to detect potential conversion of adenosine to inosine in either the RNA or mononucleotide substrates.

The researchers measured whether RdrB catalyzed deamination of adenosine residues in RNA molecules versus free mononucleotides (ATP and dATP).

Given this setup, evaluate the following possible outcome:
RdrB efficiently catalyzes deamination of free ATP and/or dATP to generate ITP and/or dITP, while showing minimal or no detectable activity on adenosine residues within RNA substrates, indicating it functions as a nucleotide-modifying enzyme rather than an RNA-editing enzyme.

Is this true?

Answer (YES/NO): YES